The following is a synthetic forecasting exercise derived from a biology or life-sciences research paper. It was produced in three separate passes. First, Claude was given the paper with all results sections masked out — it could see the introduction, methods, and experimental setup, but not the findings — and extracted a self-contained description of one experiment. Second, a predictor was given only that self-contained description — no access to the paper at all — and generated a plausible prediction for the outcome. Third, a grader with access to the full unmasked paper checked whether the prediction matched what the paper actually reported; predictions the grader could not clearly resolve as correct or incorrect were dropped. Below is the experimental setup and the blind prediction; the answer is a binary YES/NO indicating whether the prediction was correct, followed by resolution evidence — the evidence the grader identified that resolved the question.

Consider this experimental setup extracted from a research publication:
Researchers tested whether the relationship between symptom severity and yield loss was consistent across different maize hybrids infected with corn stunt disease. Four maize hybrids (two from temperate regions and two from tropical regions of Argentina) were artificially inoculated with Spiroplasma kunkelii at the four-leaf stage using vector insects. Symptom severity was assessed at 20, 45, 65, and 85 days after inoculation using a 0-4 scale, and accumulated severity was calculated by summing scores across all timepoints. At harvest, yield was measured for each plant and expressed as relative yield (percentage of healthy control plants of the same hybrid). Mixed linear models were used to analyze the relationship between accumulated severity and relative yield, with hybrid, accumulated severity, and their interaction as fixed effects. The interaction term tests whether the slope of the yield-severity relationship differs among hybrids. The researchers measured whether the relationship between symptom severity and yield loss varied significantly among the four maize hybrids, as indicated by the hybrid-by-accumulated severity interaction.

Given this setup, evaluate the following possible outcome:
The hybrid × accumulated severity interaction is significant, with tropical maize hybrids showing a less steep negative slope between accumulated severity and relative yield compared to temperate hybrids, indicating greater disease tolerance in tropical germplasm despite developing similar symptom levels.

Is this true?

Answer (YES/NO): NO